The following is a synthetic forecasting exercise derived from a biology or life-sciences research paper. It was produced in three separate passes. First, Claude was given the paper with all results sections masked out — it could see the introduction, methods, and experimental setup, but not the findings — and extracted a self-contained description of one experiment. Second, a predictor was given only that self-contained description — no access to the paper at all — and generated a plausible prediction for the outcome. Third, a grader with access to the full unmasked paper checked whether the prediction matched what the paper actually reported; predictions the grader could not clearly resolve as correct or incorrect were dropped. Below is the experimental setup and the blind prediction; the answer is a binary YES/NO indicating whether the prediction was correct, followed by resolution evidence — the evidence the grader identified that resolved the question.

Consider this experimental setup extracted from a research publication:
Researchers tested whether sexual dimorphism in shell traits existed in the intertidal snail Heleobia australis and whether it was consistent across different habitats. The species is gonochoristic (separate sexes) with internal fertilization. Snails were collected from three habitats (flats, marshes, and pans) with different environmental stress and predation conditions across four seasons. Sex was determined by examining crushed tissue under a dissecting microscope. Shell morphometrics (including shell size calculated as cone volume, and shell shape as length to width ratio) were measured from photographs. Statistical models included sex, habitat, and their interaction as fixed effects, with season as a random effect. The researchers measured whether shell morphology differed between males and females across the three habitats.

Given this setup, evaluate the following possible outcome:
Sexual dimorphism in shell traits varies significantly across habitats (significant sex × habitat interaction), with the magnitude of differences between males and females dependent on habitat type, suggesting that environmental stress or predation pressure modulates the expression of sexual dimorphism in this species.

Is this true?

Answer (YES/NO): YES